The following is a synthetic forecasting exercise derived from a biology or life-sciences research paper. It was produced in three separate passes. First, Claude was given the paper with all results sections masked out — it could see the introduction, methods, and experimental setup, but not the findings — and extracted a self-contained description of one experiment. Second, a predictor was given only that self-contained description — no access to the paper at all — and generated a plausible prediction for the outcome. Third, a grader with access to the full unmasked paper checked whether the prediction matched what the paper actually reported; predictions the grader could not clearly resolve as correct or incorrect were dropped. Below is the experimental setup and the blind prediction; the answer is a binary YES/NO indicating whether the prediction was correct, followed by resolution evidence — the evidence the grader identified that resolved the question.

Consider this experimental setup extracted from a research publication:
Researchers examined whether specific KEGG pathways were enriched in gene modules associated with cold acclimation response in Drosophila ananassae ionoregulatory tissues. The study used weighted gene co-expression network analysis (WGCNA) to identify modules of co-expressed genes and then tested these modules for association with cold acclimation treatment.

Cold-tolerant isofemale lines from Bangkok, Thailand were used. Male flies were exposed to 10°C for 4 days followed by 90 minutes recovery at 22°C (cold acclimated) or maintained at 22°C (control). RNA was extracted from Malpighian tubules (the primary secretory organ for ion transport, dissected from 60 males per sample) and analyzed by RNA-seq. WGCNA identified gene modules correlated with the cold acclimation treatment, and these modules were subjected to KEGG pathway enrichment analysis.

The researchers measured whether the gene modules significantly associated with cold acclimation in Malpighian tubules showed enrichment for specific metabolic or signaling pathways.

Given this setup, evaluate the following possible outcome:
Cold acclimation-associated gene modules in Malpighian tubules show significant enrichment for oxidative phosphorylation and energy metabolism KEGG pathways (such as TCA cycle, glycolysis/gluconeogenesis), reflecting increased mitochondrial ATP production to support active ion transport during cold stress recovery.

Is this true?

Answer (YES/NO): NO